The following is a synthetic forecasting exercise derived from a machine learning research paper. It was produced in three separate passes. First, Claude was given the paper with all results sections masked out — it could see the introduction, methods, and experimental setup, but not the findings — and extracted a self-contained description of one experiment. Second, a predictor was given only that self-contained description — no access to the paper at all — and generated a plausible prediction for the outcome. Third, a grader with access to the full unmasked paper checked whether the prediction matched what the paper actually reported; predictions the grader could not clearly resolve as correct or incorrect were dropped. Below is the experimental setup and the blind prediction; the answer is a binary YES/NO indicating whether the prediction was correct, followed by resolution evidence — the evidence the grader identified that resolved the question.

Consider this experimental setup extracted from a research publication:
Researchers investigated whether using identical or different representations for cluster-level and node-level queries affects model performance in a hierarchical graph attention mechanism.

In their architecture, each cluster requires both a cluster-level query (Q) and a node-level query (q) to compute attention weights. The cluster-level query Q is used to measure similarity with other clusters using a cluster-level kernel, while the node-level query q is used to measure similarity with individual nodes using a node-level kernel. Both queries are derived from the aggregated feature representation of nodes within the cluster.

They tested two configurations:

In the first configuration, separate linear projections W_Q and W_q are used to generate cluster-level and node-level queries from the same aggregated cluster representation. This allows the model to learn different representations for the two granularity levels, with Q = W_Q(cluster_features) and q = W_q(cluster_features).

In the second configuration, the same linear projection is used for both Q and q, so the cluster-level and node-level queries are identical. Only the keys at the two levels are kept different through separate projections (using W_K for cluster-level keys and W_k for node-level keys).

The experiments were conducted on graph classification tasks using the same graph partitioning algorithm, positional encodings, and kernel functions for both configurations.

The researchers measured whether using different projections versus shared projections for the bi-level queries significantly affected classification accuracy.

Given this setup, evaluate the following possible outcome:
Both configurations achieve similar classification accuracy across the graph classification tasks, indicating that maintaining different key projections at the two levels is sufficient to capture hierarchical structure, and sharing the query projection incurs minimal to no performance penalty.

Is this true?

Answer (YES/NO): YES